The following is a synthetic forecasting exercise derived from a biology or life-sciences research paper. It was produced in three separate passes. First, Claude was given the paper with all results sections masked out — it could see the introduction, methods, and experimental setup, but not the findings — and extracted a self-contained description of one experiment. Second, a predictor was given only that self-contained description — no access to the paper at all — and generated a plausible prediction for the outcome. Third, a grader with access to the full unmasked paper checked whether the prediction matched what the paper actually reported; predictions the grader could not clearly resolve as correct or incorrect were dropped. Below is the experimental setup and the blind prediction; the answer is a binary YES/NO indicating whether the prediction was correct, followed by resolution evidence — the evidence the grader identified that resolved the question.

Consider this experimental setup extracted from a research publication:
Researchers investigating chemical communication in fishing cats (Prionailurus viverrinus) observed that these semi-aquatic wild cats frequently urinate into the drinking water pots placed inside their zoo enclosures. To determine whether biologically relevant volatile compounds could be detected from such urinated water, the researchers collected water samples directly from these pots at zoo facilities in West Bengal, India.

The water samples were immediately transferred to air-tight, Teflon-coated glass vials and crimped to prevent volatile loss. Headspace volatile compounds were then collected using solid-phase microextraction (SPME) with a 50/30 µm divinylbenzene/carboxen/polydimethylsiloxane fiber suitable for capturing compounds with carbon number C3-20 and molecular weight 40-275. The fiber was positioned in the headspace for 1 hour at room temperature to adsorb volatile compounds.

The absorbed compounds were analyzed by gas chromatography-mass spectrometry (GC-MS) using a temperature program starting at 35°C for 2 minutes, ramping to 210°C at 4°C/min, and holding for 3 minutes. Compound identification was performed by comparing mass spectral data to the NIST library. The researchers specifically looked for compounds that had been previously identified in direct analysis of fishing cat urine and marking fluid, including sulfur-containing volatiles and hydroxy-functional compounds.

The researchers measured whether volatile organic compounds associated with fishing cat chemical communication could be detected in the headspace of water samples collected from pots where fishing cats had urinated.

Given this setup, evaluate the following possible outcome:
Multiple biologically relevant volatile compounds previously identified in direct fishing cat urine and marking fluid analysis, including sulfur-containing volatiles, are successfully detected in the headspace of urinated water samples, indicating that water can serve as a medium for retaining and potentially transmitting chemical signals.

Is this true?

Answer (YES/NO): YES